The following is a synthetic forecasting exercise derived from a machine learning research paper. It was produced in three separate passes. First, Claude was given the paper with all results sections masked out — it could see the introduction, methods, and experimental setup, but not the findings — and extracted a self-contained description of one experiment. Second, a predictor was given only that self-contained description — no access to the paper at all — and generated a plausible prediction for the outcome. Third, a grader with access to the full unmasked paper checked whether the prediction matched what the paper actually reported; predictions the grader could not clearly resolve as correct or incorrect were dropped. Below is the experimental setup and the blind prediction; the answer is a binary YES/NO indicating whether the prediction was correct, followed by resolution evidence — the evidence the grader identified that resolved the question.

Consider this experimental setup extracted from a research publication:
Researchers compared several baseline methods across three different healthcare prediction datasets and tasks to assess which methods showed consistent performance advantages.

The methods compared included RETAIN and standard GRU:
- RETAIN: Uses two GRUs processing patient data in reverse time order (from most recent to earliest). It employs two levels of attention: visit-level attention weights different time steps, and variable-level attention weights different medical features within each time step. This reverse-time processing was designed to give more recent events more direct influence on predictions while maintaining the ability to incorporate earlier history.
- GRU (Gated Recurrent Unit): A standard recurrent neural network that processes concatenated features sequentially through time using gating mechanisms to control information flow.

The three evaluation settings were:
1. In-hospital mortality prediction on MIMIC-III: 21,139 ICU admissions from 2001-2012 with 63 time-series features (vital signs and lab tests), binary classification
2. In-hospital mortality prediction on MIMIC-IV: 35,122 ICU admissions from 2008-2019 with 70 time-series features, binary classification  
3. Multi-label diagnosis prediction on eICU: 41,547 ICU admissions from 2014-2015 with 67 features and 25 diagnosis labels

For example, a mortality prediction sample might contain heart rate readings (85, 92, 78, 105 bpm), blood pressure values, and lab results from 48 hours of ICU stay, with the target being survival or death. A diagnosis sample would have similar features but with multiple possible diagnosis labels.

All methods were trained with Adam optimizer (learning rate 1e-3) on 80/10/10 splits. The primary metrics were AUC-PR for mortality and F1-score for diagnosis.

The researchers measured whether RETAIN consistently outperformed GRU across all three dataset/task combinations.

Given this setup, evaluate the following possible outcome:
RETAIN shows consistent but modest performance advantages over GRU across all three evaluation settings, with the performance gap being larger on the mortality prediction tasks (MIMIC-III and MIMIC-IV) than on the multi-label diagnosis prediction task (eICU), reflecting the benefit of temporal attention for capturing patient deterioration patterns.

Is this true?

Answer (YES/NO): NO